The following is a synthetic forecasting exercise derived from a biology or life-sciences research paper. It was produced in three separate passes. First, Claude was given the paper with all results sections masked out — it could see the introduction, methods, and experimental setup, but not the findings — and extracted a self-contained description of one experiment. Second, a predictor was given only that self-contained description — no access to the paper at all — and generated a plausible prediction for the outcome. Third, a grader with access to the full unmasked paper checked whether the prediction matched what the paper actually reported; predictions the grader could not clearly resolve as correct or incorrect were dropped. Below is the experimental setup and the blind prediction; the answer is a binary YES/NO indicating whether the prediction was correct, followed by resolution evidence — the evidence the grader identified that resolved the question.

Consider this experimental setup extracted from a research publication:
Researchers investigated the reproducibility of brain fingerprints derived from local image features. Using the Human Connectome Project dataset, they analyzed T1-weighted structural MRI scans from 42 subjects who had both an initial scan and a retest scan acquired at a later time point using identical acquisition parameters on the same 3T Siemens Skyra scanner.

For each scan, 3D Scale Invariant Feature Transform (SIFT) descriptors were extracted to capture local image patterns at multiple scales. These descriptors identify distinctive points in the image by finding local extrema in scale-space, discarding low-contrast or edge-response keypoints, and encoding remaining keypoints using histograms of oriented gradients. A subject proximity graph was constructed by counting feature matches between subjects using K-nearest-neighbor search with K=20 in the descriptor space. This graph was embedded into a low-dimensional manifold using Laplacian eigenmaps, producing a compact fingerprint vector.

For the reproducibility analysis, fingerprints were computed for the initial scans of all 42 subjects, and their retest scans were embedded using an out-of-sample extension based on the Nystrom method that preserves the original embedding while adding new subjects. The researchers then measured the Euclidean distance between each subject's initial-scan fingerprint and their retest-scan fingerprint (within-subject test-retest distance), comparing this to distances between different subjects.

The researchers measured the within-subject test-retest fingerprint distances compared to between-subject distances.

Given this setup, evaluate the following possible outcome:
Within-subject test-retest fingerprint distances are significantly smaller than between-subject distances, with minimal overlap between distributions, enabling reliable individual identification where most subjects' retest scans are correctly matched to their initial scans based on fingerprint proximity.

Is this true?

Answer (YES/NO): YES